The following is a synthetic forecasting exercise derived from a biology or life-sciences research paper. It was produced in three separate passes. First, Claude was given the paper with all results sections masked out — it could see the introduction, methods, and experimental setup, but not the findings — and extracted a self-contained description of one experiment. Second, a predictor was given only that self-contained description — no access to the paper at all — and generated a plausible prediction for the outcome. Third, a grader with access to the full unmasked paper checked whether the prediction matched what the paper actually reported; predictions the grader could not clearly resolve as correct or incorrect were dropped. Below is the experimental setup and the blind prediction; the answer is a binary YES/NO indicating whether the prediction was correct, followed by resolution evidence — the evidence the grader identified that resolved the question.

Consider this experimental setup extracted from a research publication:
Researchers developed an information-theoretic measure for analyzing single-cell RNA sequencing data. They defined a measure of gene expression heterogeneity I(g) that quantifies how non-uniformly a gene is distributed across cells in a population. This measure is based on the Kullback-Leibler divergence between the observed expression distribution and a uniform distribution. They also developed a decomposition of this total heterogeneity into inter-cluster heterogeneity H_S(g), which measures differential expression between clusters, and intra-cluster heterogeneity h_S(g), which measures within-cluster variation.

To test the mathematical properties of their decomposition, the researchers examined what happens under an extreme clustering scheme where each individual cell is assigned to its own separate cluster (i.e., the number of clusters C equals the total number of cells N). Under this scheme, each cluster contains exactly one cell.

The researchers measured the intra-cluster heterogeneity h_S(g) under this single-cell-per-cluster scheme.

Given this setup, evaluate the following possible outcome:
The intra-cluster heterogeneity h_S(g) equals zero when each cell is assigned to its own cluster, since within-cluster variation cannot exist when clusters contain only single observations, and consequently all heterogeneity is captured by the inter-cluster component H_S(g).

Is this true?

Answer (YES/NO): YES